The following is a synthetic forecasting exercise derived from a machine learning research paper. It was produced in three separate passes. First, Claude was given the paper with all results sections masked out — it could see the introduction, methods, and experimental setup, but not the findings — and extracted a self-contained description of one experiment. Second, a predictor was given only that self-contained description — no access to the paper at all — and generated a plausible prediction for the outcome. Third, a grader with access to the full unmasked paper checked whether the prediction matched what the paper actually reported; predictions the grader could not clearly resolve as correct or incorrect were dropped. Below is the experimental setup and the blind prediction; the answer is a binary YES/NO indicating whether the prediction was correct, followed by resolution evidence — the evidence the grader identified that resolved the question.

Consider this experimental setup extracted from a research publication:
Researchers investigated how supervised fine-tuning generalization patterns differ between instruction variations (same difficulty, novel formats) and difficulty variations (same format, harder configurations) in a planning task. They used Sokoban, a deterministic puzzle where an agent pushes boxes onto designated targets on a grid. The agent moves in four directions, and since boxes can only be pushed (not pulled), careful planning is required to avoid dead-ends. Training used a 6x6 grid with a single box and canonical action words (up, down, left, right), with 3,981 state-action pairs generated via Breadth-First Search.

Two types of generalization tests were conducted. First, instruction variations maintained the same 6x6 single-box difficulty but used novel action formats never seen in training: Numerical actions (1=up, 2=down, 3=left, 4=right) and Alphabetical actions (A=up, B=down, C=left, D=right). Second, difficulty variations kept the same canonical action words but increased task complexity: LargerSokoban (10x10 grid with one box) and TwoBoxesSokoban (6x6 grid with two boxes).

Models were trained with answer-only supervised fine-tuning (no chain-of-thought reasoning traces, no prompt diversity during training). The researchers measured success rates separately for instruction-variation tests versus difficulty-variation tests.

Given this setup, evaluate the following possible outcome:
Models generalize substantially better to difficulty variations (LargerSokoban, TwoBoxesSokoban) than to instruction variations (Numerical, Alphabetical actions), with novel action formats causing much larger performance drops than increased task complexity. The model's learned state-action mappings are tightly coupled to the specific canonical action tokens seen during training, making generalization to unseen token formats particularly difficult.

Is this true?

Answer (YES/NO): YES